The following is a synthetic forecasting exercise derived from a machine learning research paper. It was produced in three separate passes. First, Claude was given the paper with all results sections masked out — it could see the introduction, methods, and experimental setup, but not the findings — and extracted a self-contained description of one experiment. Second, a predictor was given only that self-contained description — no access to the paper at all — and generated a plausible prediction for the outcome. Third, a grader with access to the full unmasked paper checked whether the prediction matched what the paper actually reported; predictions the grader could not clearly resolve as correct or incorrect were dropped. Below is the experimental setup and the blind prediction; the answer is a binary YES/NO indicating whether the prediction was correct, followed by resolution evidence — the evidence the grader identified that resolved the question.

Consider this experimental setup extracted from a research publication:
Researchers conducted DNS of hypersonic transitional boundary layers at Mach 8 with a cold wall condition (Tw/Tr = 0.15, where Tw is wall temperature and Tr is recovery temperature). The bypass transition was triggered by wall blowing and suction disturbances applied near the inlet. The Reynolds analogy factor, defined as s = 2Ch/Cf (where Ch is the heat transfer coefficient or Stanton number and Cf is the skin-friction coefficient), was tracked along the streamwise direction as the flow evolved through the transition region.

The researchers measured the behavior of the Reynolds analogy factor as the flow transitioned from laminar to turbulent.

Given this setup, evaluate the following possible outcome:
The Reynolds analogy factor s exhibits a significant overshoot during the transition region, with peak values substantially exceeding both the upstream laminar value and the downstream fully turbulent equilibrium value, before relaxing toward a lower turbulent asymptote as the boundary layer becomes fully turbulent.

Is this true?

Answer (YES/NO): YES